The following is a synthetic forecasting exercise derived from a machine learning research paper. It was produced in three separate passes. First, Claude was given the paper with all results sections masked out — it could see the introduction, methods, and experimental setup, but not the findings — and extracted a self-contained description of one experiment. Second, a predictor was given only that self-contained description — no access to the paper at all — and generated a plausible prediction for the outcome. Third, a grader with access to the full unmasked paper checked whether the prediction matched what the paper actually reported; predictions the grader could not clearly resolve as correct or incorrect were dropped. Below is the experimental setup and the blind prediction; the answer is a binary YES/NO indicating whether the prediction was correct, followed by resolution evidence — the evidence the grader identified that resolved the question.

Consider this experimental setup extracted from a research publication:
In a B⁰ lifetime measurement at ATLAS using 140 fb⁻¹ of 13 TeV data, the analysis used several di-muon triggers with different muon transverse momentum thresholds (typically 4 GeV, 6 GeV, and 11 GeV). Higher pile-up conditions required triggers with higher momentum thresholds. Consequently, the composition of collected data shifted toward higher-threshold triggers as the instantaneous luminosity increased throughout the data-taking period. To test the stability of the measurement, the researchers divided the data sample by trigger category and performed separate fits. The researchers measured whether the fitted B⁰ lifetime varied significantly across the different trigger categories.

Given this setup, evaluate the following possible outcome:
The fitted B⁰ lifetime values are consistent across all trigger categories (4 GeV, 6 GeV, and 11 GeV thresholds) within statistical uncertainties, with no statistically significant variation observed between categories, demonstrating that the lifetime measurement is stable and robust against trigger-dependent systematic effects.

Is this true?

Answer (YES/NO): YES